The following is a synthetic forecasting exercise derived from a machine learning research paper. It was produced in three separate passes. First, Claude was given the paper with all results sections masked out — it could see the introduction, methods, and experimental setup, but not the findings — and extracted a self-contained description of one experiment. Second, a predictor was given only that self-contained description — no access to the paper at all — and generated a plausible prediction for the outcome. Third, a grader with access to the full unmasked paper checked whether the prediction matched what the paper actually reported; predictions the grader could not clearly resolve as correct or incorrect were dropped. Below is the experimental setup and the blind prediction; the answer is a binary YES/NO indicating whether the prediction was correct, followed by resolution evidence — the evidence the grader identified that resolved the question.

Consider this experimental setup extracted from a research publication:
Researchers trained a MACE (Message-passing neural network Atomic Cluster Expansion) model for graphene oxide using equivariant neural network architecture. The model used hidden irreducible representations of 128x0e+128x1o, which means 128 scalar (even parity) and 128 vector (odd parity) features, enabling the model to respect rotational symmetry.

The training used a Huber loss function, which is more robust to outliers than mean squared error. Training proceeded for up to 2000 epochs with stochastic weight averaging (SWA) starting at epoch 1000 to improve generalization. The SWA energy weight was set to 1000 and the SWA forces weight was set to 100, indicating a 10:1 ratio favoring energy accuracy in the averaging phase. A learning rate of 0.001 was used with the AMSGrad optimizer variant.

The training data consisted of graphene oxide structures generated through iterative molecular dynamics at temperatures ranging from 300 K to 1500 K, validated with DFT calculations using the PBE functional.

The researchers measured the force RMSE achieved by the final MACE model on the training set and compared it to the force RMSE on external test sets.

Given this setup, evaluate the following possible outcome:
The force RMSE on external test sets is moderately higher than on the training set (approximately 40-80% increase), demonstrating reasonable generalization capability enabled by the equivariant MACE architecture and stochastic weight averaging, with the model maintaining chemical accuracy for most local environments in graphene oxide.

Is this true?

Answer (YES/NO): NO